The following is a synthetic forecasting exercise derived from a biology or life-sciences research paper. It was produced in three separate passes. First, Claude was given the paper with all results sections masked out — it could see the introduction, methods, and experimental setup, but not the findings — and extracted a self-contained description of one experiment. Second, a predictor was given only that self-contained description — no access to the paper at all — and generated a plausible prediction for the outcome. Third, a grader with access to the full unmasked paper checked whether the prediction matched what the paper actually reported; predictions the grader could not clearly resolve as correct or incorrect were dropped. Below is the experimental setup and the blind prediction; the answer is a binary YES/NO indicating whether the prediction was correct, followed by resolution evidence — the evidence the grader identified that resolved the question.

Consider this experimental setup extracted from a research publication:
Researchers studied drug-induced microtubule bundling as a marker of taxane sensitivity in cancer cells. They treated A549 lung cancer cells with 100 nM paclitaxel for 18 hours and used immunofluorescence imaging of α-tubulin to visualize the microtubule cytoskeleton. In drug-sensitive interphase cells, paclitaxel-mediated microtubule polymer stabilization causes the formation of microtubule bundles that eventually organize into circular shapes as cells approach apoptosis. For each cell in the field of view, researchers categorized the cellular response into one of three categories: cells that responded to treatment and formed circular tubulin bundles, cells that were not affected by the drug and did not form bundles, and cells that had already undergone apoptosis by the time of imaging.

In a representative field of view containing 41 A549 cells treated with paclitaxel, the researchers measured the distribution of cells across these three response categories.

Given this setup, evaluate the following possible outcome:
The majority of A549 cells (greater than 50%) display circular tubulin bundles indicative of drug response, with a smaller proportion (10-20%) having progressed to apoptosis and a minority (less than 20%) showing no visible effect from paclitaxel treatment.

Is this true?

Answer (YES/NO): NO